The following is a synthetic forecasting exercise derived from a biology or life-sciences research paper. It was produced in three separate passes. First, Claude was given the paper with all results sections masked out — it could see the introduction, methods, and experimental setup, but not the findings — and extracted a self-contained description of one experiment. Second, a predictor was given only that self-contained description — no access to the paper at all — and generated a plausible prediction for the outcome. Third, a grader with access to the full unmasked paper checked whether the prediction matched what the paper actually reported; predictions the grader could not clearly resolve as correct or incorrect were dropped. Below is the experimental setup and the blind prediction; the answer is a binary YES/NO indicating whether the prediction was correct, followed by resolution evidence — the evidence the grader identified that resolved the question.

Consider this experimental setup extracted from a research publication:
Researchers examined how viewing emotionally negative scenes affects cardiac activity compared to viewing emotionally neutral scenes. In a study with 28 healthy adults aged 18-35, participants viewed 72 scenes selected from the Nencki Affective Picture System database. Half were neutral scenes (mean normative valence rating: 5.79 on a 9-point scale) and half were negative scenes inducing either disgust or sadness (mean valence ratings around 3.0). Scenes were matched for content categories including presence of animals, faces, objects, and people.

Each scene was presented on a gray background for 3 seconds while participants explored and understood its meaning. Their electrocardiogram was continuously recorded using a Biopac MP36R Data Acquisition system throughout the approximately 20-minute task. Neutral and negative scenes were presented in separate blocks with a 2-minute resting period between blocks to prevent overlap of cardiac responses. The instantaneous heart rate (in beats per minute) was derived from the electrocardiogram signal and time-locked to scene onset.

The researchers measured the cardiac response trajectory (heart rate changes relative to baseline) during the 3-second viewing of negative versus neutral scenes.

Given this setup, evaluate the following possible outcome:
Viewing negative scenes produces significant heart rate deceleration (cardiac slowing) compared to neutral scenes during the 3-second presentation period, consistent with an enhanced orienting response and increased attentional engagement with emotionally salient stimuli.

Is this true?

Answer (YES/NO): YES